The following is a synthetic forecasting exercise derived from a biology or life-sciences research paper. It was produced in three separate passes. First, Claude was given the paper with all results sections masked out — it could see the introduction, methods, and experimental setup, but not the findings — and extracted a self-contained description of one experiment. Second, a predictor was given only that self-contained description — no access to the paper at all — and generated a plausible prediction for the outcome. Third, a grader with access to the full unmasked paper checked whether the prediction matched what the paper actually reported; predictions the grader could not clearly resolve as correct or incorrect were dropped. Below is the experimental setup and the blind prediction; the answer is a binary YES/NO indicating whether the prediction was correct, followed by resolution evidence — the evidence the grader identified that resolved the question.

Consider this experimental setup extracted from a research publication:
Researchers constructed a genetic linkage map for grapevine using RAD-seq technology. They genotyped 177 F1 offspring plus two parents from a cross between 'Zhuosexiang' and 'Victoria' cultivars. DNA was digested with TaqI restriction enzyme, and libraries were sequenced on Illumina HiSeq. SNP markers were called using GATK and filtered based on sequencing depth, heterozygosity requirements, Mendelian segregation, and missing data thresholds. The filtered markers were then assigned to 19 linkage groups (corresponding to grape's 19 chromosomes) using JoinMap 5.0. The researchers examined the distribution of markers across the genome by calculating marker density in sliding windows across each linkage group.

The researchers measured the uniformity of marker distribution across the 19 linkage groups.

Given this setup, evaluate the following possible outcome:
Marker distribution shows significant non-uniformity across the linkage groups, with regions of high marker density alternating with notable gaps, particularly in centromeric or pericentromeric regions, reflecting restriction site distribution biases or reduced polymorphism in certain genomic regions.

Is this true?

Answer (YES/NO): NO